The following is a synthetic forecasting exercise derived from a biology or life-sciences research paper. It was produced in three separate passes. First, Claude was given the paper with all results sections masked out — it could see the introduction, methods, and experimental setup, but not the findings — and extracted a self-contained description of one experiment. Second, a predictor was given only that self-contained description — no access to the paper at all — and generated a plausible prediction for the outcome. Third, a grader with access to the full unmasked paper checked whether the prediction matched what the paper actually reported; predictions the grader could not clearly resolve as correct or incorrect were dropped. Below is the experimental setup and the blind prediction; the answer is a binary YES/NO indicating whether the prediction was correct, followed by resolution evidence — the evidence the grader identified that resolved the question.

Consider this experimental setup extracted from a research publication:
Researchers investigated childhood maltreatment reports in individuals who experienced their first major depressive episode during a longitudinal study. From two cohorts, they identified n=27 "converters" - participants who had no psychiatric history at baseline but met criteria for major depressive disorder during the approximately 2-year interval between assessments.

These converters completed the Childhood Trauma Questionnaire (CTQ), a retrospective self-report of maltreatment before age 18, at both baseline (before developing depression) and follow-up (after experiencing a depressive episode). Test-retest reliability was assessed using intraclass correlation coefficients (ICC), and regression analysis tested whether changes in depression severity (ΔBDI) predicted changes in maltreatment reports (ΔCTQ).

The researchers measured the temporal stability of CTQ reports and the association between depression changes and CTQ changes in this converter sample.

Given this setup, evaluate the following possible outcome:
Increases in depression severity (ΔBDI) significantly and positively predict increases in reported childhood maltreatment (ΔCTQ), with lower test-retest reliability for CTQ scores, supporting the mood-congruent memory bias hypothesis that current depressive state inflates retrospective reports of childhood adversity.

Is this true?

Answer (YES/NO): NO